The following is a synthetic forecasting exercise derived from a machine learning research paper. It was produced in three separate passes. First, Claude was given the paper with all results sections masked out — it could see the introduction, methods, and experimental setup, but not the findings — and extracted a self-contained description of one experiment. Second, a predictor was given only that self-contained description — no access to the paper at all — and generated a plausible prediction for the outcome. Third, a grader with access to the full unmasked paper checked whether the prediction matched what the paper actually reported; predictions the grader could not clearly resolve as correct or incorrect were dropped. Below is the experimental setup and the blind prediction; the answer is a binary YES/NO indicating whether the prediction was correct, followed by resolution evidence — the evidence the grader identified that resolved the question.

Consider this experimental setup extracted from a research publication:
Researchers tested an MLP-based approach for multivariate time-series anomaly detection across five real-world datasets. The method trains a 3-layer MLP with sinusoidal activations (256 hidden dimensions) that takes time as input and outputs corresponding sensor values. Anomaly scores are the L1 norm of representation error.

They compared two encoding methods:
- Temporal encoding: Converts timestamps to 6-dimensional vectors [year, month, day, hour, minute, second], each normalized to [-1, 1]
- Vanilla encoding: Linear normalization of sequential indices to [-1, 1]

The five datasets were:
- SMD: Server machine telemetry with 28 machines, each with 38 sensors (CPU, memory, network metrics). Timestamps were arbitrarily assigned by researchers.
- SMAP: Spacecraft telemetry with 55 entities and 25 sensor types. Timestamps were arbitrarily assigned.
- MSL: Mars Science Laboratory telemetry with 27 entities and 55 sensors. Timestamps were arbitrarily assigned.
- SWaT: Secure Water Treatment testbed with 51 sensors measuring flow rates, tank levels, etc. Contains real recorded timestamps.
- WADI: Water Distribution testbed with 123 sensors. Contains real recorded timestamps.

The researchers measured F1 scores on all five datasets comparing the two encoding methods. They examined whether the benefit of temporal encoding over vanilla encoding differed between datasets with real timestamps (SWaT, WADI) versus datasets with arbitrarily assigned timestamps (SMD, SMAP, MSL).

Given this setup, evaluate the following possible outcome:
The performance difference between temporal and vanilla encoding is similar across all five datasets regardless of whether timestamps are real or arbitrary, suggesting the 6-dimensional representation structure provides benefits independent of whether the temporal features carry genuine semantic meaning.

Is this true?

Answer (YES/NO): NO